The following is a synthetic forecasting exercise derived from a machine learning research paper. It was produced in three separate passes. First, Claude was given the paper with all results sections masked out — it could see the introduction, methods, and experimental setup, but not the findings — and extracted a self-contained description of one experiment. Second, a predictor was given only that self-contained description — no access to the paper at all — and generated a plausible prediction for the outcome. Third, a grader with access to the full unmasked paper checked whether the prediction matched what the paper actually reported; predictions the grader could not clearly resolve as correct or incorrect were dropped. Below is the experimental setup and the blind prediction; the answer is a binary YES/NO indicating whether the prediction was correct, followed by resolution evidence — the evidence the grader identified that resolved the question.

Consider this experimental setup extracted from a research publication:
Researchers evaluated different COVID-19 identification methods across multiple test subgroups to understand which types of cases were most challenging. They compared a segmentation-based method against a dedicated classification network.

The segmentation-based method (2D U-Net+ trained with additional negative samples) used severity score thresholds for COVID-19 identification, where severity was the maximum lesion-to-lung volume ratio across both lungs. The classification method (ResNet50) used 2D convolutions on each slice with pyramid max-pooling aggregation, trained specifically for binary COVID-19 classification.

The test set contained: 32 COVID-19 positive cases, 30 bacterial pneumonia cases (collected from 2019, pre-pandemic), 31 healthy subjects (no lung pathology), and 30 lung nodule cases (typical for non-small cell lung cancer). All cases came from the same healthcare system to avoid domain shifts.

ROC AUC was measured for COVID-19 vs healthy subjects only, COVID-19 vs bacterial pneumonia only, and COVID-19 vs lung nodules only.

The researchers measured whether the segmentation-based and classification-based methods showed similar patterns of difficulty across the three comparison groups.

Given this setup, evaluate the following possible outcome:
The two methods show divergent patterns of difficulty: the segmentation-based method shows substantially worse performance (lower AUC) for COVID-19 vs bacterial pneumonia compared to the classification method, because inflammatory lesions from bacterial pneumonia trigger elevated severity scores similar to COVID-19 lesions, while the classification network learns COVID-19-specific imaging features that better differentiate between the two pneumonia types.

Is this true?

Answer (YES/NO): NO